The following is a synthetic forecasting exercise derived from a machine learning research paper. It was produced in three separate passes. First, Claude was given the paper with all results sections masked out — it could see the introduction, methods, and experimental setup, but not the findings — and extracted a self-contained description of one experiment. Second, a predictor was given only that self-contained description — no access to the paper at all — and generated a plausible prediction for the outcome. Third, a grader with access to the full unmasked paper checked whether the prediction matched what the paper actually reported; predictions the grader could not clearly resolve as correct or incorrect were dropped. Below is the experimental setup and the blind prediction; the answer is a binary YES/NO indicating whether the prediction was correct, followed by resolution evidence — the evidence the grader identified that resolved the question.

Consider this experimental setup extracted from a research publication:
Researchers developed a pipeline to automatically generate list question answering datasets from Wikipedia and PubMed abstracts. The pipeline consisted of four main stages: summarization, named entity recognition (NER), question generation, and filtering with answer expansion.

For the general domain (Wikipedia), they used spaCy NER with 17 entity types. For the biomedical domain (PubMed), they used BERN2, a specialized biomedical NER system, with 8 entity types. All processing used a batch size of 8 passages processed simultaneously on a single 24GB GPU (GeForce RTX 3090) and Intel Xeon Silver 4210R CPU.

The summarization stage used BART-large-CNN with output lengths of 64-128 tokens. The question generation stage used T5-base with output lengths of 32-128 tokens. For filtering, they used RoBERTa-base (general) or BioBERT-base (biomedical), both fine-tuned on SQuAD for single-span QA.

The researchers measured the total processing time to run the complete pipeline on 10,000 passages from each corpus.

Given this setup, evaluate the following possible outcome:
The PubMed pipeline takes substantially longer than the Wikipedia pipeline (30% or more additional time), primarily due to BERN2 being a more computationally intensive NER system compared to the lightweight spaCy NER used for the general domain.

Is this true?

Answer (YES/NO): NO